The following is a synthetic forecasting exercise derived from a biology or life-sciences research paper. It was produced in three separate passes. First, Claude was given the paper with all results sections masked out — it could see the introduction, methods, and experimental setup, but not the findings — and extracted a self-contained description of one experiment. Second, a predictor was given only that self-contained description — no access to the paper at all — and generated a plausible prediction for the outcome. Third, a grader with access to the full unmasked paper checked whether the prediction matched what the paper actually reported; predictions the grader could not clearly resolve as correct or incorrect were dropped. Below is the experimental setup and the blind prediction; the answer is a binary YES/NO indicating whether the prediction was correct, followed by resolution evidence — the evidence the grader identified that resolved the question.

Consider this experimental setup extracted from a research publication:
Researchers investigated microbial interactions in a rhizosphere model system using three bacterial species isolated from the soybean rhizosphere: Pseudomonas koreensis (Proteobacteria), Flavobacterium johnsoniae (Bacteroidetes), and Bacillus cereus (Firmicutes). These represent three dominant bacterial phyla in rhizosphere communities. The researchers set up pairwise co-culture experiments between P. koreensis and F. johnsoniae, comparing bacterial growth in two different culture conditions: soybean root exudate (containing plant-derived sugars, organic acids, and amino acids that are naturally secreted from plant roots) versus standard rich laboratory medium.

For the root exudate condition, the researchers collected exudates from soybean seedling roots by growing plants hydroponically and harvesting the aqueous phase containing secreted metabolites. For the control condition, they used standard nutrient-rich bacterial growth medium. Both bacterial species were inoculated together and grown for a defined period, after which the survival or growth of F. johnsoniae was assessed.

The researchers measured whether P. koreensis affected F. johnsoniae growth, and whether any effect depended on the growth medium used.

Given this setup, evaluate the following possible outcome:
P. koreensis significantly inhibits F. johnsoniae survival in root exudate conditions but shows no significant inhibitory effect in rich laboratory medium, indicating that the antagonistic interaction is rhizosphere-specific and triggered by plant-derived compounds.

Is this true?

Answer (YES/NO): YES